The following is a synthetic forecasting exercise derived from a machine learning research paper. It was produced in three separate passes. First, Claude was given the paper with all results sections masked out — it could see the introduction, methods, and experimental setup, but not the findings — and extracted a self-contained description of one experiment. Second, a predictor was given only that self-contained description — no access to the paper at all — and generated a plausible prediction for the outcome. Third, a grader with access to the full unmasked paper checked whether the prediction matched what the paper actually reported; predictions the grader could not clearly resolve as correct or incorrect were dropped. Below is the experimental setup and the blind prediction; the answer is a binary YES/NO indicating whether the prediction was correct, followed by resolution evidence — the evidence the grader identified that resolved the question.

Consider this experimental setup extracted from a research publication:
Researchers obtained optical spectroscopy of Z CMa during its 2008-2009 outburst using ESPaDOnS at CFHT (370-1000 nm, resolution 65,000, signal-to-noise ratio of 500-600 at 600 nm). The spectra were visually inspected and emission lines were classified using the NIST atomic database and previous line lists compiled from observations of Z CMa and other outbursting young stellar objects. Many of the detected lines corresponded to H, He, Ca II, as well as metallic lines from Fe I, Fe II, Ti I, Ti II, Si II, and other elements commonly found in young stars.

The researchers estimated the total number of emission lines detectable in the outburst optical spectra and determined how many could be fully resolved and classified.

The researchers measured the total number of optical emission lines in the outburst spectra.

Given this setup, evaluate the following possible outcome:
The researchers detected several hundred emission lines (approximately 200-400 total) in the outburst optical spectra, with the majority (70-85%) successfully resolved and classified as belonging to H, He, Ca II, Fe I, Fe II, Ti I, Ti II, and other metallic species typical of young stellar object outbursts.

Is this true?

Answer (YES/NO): NO